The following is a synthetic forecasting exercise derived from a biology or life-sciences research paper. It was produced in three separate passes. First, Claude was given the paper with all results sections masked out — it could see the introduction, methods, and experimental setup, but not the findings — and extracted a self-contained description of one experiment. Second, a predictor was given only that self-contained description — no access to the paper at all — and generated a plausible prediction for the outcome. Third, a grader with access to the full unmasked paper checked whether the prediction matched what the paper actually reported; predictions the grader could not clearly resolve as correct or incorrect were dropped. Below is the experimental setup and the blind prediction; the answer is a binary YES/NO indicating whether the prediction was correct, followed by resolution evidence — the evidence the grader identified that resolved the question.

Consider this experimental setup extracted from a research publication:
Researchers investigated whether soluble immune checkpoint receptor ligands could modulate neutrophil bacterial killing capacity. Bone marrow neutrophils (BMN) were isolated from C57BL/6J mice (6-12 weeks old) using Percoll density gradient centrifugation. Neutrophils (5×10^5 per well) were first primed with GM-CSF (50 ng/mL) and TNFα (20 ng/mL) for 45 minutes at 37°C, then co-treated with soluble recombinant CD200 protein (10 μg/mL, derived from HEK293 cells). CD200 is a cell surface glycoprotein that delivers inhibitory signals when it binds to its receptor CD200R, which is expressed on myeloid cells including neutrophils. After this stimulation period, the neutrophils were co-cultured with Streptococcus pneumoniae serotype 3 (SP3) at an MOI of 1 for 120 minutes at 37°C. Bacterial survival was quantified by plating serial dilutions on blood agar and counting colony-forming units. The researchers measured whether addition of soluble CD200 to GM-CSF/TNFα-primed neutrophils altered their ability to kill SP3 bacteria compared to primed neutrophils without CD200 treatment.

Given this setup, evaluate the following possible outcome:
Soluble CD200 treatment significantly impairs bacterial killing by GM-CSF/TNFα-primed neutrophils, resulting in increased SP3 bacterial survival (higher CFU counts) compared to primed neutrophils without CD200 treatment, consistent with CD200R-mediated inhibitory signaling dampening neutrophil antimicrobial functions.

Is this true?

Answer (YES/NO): NO